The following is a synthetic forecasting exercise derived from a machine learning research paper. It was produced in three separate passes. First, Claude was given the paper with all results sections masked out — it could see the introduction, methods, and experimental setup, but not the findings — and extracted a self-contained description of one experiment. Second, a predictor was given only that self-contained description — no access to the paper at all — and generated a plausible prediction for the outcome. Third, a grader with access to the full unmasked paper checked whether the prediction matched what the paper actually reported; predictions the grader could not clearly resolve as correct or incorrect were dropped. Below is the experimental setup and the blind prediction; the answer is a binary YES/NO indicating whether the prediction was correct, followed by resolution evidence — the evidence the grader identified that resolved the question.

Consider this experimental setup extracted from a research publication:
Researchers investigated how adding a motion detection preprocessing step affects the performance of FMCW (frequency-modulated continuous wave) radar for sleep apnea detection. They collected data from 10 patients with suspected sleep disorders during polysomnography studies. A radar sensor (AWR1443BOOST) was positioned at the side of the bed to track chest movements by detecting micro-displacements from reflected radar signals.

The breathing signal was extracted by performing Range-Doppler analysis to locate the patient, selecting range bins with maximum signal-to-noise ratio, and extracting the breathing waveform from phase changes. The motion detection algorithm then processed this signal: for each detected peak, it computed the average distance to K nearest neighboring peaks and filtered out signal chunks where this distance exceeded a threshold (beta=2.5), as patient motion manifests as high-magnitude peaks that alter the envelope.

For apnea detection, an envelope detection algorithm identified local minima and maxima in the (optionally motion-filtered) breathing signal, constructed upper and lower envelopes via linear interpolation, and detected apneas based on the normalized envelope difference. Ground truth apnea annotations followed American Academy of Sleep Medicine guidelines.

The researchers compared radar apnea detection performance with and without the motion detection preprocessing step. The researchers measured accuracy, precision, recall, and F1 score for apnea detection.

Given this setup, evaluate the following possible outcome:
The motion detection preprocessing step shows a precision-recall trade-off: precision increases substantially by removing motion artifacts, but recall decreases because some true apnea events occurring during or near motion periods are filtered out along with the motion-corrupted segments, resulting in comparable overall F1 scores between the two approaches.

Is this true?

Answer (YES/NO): NO